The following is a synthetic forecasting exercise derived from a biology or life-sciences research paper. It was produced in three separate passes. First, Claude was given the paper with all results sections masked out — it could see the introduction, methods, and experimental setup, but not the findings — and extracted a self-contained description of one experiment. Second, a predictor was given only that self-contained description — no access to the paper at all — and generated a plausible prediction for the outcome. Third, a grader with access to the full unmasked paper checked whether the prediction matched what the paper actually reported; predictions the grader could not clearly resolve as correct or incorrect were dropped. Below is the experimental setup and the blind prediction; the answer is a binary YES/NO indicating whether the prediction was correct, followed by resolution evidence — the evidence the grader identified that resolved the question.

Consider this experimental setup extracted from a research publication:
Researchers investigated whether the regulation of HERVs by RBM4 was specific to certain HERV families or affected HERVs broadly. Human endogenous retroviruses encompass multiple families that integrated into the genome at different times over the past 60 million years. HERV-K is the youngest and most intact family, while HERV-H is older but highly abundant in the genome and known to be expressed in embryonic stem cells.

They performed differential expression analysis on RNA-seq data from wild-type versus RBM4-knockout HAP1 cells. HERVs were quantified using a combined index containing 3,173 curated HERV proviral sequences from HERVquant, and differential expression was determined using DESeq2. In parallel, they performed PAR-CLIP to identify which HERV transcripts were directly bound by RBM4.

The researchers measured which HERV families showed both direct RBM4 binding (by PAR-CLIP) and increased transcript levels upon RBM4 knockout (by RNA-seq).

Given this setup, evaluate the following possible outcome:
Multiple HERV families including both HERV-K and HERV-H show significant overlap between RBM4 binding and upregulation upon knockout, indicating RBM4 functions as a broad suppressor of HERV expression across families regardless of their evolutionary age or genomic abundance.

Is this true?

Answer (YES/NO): NO